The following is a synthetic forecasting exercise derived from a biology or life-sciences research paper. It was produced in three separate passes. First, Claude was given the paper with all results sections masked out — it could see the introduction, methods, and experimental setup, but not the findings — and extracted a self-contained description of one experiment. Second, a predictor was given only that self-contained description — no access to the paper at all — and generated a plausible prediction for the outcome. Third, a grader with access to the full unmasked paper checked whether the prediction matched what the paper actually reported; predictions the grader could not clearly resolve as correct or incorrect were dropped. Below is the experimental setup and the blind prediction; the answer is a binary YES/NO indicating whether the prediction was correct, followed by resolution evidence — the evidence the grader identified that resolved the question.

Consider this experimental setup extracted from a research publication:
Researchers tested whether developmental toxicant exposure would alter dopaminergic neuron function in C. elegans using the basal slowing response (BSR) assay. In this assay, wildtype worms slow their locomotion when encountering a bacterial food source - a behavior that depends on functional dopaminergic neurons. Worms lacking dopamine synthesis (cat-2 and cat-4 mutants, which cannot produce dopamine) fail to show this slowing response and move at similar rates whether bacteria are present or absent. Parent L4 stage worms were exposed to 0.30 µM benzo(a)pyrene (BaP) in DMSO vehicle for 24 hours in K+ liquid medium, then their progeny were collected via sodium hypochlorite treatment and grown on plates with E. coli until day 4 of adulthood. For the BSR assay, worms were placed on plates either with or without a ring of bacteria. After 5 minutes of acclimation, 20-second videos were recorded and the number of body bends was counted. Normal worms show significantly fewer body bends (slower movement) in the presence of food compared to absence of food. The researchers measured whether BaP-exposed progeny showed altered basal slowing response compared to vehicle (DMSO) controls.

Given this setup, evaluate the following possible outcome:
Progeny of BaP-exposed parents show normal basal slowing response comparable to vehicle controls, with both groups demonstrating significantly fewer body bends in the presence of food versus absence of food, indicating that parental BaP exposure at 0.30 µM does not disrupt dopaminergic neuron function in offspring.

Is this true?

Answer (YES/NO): YES